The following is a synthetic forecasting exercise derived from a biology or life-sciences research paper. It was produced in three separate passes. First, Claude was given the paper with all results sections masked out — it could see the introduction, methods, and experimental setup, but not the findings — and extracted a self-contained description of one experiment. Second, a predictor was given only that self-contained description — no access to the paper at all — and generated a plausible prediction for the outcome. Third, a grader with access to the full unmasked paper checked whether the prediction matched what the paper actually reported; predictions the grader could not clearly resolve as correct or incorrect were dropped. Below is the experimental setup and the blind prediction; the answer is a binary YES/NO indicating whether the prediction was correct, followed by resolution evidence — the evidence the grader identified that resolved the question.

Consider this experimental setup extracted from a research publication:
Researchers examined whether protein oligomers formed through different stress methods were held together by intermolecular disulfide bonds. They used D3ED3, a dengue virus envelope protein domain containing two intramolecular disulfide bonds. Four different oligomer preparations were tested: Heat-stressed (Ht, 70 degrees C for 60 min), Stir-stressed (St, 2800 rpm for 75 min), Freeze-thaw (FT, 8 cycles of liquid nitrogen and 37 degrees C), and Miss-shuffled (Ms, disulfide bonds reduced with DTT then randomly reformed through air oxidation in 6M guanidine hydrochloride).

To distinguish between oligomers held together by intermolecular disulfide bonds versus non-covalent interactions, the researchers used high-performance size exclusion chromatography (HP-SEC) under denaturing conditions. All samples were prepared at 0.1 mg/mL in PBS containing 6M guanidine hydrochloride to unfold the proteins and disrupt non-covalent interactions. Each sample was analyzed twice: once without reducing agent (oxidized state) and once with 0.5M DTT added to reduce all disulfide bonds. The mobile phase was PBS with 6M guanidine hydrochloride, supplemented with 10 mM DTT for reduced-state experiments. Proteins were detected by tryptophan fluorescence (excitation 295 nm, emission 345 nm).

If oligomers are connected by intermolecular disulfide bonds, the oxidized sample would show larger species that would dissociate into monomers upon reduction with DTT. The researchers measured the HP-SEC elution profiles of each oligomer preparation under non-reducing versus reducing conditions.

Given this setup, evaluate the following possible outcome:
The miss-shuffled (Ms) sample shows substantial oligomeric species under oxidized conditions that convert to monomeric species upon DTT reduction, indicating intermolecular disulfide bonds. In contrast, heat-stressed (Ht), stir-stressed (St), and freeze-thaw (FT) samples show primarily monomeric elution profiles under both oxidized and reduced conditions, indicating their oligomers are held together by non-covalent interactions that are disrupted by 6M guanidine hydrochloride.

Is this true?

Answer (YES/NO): YES